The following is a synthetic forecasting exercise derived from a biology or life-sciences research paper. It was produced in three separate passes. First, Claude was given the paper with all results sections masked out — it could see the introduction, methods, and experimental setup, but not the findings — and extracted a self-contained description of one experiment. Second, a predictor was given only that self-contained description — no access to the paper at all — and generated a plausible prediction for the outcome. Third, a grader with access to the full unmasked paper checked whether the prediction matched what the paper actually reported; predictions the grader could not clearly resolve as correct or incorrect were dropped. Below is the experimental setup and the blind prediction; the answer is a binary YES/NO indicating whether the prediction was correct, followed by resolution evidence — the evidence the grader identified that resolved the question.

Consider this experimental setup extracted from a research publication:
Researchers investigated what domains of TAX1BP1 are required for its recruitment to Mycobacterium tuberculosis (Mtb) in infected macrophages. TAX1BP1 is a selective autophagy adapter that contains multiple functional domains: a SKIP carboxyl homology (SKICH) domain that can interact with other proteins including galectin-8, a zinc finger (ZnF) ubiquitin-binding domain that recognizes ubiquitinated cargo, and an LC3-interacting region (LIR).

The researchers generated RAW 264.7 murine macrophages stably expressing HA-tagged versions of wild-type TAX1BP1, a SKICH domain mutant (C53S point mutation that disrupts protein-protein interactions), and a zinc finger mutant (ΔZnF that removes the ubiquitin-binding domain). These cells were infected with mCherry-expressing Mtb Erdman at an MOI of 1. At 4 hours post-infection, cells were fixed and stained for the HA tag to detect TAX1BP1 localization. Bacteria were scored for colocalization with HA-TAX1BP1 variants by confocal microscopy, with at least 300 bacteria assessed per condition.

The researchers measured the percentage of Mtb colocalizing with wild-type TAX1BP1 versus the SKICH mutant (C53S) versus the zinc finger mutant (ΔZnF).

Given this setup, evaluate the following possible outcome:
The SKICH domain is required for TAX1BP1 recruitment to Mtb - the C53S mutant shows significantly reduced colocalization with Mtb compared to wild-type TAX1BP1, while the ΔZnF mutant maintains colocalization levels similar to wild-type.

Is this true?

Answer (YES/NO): NO